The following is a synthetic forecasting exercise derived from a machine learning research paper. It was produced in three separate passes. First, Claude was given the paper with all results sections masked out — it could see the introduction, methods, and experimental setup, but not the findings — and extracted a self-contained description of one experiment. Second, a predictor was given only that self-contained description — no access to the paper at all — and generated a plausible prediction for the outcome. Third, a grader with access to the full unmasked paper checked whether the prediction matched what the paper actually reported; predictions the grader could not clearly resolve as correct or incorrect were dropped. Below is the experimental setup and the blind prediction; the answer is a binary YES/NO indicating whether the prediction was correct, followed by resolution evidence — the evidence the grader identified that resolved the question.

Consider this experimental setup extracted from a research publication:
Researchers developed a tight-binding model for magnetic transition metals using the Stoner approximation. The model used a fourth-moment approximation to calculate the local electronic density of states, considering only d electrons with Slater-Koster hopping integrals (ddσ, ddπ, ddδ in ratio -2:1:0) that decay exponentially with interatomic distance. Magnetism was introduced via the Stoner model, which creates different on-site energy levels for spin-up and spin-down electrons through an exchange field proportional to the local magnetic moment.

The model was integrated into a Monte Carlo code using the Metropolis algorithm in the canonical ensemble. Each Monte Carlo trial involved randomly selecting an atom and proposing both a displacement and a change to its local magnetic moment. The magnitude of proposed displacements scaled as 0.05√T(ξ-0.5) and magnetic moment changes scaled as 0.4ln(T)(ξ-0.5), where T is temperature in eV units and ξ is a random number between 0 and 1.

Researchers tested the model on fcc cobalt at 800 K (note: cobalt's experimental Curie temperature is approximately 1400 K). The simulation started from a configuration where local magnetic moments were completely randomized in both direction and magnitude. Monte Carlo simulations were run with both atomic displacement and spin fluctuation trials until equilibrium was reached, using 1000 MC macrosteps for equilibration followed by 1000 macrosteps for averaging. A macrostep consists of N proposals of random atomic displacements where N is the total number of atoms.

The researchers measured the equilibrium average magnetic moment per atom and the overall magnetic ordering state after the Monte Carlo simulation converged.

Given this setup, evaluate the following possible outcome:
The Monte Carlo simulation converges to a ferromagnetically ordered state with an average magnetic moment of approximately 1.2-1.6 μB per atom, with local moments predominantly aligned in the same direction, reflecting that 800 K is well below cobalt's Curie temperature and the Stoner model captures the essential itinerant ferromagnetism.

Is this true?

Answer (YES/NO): NO